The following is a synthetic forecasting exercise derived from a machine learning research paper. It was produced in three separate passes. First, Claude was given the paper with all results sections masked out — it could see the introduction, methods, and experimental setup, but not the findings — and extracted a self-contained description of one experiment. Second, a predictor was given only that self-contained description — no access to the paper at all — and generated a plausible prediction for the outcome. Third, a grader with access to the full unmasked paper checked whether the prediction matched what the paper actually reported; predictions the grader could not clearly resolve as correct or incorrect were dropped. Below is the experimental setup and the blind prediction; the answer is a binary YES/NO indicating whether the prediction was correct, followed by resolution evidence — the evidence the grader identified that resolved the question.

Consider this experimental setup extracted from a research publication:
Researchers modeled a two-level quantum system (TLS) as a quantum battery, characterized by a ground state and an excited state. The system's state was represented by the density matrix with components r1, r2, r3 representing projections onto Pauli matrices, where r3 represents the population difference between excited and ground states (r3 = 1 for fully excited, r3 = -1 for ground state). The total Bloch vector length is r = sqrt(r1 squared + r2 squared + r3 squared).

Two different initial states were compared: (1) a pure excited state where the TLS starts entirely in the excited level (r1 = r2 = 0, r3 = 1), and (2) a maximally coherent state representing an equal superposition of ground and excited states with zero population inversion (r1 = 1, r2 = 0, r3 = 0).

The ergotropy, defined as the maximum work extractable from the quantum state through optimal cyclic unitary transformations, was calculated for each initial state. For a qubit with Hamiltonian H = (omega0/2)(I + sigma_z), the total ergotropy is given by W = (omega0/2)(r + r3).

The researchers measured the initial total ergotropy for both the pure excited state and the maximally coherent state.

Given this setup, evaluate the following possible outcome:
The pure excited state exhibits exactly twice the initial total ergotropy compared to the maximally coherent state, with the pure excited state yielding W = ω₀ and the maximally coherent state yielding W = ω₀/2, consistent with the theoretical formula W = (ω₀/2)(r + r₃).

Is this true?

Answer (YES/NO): YES